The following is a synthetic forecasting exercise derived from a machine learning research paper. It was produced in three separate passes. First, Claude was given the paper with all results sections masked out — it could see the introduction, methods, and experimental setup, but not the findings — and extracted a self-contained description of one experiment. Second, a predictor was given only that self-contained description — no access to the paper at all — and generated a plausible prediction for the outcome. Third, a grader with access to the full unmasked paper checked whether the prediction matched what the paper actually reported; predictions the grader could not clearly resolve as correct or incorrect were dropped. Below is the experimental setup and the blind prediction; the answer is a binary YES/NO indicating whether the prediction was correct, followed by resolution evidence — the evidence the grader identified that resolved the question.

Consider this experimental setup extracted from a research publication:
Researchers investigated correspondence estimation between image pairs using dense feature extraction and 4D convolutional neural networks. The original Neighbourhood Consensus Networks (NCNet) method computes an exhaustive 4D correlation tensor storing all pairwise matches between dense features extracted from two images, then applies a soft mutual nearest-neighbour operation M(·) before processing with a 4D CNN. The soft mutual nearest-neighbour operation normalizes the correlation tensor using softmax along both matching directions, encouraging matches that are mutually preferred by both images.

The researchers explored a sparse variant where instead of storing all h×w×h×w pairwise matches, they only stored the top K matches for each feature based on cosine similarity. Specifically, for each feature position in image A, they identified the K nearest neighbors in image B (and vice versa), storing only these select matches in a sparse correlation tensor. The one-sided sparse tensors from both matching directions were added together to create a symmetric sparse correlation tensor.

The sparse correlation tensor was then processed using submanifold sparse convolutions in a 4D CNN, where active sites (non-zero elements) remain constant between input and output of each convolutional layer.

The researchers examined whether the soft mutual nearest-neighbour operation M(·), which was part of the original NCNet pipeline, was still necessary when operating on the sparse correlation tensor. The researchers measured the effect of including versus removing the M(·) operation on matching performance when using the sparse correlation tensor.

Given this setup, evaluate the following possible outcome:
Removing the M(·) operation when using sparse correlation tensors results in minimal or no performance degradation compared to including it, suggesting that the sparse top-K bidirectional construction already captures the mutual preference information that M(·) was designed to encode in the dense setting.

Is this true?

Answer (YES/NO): YES